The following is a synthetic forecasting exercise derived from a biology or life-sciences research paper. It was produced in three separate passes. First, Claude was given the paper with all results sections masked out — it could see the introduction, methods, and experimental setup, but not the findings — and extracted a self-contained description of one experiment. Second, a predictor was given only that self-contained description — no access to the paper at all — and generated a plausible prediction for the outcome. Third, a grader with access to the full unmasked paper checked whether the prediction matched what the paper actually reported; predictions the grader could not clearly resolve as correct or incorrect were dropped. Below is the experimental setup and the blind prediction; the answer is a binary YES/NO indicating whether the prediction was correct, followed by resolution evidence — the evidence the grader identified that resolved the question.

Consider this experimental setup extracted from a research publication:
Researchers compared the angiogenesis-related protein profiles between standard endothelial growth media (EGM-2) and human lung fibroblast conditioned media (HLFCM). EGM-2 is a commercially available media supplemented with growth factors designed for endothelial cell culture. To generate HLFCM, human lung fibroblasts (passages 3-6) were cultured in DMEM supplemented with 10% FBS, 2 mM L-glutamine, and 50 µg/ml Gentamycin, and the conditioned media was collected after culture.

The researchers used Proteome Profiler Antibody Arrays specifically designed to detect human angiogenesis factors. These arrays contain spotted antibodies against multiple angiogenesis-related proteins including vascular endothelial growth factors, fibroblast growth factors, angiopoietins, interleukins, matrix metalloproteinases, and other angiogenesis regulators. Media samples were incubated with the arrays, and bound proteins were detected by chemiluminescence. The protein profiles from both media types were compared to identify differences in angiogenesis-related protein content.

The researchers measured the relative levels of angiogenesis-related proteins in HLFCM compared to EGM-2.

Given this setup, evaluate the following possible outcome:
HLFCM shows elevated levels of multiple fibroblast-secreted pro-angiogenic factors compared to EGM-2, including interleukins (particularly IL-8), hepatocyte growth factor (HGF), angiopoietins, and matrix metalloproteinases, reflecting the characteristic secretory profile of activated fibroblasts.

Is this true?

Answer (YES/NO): NO